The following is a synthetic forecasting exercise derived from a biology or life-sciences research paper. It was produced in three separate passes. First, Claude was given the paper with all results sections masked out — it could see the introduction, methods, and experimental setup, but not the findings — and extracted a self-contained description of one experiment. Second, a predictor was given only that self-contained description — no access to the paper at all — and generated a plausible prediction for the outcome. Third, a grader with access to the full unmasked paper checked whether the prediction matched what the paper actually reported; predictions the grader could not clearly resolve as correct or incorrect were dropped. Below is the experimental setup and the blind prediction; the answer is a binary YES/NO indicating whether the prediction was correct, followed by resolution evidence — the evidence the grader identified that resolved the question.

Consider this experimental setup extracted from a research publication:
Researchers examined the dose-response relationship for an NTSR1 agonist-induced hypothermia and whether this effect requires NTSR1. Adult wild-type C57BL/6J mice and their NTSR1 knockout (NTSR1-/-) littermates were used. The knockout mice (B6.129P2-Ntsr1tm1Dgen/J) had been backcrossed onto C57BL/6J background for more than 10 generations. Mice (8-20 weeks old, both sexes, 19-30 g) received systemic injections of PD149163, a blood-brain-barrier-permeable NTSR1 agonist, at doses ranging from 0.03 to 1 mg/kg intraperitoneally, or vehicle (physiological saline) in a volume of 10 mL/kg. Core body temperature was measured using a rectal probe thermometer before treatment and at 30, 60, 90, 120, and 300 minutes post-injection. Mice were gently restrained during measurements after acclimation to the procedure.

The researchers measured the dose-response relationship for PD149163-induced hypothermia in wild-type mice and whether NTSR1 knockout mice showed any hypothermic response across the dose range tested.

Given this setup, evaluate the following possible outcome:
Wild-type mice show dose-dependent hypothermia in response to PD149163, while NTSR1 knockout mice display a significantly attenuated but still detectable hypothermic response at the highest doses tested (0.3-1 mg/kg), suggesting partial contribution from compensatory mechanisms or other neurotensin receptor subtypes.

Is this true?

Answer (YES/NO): NO